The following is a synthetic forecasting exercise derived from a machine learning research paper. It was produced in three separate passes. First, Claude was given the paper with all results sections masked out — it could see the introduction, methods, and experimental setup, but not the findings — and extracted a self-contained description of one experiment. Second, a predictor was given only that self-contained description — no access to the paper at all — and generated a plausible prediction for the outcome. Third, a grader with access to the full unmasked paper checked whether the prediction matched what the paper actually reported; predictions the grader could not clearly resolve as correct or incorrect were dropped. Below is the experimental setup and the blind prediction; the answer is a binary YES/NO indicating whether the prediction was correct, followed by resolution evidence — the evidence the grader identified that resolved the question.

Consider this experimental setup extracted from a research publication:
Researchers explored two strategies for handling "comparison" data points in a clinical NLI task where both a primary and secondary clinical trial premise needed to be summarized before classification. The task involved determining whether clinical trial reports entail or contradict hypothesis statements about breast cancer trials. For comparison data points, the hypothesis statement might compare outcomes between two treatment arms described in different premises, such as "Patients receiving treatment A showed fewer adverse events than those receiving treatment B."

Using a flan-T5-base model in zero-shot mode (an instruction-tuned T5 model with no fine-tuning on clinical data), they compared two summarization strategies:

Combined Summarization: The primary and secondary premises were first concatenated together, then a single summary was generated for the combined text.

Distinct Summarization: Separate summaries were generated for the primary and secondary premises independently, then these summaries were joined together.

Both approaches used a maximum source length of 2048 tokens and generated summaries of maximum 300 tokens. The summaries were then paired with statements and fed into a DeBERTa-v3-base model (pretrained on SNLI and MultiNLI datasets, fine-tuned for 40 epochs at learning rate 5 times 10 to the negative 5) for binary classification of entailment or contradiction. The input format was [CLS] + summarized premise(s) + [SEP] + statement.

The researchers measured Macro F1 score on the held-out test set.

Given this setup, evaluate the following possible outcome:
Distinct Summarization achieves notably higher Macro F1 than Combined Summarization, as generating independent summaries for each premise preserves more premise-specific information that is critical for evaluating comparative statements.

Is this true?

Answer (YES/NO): YES